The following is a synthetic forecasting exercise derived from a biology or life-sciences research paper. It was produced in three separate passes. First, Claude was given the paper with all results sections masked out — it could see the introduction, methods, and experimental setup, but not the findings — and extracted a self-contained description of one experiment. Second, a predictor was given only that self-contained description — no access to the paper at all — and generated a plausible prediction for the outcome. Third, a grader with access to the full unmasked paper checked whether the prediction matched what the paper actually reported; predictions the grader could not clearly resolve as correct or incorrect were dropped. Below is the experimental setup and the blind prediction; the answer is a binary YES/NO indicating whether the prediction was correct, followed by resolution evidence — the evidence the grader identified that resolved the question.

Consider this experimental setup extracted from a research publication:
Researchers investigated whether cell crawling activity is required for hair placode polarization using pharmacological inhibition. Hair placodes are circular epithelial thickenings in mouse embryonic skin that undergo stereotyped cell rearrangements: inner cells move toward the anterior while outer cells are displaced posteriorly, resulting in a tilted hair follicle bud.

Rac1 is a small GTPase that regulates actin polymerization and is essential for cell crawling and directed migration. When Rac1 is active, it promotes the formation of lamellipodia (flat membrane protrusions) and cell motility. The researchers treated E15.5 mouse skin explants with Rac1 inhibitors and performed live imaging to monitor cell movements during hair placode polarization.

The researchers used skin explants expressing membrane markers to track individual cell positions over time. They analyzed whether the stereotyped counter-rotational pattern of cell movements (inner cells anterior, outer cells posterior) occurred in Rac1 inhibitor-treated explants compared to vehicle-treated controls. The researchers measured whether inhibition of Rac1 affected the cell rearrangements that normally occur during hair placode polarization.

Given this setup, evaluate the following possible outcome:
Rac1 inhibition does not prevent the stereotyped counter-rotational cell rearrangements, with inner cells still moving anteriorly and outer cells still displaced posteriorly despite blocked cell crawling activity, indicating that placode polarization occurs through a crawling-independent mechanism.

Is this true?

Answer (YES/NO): NO